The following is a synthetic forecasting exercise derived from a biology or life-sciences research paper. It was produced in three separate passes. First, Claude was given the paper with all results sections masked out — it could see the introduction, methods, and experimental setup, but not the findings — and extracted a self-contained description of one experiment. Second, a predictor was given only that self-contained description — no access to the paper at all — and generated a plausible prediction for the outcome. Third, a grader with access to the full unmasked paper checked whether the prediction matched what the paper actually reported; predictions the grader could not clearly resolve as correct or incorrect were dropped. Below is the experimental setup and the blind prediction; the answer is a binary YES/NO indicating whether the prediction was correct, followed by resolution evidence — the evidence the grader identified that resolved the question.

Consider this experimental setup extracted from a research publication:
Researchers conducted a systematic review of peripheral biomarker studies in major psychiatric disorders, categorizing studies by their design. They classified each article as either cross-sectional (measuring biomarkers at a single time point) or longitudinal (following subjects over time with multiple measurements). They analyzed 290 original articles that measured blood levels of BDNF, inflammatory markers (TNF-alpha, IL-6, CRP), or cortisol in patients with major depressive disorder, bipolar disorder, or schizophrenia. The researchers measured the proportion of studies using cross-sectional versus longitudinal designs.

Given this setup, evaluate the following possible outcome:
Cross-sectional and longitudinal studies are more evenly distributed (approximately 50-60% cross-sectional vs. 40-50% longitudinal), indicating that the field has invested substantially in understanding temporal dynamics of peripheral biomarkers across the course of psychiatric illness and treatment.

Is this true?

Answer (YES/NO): NO